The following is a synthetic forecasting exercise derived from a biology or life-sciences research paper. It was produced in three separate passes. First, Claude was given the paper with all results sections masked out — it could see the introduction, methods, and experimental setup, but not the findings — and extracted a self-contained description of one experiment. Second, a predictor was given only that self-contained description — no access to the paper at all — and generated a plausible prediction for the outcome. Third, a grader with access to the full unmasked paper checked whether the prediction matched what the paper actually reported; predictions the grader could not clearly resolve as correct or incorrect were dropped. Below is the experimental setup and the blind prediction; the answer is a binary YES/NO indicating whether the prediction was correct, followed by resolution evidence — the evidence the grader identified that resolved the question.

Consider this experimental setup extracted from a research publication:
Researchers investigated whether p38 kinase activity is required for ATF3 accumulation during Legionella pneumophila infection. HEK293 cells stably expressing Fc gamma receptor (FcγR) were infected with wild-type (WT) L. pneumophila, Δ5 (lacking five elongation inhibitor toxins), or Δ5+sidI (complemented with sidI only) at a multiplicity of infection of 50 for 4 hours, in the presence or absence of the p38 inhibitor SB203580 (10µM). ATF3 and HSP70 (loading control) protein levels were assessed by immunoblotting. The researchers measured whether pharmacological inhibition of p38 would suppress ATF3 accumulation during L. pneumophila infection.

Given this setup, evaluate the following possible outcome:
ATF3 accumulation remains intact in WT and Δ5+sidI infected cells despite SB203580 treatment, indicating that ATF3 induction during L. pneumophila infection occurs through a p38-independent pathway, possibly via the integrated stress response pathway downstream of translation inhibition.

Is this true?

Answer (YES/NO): NO